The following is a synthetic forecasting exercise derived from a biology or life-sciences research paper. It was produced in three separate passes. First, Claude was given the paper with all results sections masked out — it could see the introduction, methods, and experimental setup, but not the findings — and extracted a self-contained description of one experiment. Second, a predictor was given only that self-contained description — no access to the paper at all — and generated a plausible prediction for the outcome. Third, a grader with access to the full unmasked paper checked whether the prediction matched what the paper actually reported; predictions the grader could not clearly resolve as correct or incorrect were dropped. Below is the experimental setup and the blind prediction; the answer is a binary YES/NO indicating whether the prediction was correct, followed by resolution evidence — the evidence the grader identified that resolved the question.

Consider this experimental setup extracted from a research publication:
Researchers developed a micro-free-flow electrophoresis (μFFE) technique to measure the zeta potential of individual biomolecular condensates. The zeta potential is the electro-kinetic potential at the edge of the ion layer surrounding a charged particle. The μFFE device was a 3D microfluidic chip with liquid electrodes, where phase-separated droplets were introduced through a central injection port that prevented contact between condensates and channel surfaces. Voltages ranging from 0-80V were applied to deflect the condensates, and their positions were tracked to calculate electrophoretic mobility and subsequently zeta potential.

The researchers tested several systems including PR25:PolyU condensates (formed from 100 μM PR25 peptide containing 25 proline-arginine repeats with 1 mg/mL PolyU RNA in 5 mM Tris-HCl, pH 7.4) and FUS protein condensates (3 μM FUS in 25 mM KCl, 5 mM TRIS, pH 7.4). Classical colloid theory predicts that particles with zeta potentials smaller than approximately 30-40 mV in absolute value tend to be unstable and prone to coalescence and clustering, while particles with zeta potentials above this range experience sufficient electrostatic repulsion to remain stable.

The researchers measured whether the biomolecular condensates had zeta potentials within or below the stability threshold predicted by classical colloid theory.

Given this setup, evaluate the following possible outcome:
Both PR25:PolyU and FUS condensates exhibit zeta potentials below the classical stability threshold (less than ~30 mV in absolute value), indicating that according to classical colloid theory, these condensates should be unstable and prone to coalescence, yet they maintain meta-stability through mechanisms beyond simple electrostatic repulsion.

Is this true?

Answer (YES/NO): NO